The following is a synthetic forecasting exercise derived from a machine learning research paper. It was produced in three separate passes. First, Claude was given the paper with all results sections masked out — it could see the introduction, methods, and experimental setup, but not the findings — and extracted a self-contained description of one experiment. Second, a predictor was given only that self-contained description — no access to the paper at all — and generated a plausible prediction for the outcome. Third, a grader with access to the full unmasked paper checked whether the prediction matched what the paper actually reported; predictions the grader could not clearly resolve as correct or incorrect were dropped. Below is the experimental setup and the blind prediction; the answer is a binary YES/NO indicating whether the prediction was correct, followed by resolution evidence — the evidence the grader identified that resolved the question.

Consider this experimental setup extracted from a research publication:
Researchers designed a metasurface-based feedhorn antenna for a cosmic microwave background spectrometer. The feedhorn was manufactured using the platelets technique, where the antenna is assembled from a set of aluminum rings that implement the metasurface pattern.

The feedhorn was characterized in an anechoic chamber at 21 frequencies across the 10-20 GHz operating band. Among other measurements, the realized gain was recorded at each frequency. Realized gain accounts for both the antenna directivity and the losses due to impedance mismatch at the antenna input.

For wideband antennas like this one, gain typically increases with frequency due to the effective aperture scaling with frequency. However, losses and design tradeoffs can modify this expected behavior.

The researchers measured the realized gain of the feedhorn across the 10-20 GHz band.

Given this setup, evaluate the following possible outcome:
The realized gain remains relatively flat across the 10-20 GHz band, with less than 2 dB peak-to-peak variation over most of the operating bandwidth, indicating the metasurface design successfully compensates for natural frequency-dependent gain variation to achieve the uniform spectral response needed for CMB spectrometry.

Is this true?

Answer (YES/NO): NO